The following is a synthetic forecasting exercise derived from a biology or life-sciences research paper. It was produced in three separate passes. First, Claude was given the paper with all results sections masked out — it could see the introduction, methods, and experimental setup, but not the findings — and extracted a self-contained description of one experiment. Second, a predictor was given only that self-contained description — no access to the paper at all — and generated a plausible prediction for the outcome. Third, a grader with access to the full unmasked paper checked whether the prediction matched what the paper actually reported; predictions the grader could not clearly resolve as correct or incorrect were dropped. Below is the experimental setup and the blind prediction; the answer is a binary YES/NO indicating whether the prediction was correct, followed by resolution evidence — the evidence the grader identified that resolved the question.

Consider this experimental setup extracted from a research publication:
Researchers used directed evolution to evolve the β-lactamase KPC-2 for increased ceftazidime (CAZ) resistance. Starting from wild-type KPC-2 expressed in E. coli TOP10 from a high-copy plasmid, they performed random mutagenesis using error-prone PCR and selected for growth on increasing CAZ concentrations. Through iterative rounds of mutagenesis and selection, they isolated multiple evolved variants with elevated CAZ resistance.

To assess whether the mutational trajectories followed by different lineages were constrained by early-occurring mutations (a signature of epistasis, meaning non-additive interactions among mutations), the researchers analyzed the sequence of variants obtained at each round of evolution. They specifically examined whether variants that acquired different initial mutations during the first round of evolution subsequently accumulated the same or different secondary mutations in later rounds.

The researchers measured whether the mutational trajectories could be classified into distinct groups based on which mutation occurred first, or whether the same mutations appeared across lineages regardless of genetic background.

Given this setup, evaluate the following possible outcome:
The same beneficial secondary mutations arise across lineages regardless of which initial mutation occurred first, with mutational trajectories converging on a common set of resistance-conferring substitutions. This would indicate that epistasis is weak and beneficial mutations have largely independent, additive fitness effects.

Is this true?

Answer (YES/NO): NO